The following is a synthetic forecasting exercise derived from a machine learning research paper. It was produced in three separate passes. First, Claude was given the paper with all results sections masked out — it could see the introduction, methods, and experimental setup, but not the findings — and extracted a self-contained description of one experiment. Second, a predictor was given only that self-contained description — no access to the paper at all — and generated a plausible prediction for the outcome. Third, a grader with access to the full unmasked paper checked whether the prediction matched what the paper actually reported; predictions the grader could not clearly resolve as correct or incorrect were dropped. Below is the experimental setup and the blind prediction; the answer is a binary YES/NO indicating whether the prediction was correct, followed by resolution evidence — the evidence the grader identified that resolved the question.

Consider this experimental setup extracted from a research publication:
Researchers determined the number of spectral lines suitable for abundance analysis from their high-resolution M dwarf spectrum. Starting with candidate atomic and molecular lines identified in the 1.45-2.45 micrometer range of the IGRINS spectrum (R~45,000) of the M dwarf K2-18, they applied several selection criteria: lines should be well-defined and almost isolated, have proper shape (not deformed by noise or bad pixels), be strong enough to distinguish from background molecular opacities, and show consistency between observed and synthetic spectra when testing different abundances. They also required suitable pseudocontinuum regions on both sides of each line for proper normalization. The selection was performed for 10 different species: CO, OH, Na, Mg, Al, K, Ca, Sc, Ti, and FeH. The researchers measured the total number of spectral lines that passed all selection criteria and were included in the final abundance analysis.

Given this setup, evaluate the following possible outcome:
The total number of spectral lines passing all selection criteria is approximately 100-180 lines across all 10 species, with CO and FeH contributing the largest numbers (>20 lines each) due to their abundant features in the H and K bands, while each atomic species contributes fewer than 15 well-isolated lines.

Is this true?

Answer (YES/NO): NO